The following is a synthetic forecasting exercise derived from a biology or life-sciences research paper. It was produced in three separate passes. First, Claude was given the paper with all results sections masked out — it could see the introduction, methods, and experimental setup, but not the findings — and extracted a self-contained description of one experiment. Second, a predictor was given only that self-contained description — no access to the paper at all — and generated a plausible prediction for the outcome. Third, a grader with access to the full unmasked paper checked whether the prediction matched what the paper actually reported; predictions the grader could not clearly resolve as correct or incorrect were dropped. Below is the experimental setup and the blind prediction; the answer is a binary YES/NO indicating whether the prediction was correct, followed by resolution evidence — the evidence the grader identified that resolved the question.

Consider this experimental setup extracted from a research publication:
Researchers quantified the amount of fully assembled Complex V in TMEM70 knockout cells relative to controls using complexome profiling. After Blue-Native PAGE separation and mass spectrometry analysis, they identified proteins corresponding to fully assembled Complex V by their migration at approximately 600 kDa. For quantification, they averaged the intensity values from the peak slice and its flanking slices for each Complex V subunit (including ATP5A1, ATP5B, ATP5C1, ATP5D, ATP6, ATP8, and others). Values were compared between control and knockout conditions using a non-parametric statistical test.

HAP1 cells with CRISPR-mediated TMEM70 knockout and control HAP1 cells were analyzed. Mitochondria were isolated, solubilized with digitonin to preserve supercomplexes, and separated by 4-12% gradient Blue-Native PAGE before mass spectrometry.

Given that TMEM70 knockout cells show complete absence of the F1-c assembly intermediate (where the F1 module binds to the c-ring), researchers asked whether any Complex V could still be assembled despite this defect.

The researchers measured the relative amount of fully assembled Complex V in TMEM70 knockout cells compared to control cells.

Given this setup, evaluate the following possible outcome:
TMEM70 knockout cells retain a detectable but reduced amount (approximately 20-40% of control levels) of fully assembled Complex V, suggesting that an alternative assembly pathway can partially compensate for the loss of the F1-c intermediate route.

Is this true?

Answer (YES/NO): YES